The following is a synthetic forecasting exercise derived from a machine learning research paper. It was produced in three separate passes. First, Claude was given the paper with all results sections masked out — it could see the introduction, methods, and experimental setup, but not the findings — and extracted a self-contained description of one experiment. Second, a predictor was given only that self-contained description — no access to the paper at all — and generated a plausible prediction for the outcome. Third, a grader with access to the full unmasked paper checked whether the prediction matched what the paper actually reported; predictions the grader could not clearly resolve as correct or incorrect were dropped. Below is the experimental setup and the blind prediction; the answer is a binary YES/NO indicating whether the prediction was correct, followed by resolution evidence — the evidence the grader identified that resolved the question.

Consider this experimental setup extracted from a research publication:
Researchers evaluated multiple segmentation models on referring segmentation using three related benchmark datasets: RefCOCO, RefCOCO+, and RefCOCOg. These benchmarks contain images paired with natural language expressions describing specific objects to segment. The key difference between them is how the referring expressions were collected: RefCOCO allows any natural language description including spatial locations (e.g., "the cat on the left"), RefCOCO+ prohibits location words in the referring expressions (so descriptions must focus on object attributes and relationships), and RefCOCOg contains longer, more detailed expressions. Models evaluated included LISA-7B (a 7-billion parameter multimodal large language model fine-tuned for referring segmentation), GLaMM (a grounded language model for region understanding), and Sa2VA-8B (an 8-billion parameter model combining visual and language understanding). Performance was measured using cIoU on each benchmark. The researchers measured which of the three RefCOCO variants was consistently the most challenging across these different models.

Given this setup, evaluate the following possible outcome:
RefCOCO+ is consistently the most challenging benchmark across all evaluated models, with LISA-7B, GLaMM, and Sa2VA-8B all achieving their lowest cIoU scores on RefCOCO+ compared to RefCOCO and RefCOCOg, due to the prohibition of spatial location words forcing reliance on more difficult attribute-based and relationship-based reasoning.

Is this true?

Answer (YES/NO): YES